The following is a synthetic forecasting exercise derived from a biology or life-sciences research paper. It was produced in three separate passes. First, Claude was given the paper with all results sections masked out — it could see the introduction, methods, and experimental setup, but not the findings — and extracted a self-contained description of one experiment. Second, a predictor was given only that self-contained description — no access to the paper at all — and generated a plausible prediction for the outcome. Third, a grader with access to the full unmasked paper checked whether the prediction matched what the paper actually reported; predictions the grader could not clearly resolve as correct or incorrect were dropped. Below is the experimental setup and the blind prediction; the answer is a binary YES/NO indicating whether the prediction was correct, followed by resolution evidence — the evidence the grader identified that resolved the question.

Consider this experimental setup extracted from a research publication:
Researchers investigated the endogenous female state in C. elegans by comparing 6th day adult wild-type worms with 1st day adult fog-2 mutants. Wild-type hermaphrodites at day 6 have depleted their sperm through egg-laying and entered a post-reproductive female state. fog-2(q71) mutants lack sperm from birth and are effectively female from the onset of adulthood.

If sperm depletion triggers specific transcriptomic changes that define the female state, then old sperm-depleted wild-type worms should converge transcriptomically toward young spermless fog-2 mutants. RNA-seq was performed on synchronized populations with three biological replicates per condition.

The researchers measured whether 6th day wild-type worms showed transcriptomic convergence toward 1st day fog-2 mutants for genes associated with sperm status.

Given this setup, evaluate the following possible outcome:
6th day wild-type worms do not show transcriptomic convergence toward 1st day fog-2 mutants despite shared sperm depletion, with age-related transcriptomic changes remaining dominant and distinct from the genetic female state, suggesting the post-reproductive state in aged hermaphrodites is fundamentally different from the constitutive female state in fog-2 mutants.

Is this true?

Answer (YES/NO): NO